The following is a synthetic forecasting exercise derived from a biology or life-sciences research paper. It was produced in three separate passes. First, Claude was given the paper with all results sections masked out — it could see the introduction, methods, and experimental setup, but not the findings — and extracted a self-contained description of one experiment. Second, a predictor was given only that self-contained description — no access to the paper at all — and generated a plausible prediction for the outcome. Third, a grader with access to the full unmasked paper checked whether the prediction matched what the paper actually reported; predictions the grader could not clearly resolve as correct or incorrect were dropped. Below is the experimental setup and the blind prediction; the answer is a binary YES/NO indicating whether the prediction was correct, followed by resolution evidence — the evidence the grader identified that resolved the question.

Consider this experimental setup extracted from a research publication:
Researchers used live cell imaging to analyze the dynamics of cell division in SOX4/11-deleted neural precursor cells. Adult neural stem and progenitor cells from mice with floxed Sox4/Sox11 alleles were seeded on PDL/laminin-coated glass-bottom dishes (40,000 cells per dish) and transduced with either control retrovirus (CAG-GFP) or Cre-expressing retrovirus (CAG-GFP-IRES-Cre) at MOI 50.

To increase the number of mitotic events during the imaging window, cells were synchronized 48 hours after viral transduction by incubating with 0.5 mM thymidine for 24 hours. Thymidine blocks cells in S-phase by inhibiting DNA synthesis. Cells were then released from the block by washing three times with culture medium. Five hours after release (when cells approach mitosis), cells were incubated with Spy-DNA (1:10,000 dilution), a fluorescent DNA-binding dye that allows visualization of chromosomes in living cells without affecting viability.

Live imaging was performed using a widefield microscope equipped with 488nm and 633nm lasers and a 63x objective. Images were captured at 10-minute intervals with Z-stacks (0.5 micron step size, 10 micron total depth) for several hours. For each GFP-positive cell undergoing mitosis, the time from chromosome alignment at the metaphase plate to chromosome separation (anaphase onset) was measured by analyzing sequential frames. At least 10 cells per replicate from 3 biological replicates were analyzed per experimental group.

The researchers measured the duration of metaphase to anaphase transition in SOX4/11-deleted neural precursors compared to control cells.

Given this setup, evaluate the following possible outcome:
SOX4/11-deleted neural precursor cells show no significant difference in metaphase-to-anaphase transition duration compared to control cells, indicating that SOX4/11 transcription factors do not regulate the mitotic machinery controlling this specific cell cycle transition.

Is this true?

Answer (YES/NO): NO